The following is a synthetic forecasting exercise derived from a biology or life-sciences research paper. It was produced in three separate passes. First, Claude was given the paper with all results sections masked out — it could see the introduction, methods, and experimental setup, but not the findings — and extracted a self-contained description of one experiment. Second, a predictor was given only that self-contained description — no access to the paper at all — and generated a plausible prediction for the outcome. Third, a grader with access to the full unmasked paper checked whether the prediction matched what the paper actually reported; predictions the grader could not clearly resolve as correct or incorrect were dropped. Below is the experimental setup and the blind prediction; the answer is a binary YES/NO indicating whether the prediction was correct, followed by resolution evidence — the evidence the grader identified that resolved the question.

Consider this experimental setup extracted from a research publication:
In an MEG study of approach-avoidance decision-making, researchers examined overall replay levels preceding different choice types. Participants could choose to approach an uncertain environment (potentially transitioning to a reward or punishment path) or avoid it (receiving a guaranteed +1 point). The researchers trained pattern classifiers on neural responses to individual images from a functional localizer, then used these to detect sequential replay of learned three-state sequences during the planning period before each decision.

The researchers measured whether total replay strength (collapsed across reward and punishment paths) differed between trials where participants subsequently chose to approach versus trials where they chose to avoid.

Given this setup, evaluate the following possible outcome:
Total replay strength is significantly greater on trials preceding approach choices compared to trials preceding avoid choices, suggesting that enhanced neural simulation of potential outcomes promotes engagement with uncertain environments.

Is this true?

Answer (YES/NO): NO